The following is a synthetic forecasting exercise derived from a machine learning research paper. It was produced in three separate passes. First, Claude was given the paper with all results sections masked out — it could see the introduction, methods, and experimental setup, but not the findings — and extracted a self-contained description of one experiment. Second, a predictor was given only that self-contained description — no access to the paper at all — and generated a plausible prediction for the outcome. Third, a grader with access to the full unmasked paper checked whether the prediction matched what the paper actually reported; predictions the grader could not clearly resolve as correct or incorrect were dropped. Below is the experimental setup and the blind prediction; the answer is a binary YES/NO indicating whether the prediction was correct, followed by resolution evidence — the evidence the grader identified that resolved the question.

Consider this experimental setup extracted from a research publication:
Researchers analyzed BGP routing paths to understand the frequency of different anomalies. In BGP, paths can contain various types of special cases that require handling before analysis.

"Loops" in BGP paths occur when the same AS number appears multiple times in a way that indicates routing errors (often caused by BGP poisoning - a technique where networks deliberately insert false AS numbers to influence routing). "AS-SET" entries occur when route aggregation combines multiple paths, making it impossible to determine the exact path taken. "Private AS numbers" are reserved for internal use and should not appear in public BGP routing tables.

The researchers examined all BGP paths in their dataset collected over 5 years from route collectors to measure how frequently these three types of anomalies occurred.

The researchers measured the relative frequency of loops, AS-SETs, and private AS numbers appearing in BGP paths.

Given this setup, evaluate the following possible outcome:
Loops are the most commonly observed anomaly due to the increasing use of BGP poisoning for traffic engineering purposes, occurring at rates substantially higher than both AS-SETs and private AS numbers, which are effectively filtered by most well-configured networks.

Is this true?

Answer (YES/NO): NO